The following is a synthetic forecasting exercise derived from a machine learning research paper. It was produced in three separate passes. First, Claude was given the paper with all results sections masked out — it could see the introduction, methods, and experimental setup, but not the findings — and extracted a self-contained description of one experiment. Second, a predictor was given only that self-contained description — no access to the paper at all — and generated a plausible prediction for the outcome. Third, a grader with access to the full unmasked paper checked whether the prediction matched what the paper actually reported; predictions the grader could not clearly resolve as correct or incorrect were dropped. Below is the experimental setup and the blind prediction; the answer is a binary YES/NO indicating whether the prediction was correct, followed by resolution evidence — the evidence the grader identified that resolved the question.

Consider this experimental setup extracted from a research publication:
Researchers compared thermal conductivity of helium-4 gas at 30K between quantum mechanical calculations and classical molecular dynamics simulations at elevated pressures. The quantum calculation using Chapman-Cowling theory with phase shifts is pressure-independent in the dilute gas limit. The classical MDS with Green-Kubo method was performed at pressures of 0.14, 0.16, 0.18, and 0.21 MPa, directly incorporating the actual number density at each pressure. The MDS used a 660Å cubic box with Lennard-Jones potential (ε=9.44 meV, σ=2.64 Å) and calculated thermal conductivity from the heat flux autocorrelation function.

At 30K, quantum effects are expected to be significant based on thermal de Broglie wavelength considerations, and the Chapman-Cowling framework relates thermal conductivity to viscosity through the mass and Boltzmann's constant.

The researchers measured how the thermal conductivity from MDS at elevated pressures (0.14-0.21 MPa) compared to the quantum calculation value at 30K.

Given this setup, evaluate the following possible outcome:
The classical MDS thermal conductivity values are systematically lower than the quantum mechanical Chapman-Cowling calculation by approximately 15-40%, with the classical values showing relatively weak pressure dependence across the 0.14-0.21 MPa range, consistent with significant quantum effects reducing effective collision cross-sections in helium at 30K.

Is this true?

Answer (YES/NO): NO